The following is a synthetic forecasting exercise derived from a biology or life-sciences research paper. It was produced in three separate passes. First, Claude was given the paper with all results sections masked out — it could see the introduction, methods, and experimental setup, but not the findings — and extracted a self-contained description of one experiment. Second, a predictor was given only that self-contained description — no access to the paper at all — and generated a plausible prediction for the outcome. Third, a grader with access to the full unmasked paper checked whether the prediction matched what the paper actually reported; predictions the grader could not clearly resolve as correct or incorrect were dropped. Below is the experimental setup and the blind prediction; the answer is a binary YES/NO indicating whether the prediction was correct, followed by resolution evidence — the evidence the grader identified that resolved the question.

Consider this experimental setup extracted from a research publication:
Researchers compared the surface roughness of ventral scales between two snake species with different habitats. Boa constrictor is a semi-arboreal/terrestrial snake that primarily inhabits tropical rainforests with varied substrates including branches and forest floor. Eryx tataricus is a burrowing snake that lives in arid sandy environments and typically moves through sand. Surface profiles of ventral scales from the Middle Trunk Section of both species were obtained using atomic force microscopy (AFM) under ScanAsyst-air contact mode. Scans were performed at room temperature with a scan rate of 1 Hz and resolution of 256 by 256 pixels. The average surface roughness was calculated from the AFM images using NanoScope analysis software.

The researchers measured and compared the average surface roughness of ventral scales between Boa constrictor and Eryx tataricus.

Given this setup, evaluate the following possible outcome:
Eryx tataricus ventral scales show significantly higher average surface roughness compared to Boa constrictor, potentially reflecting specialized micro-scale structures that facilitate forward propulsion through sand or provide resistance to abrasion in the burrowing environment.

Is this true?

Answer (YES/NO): NO